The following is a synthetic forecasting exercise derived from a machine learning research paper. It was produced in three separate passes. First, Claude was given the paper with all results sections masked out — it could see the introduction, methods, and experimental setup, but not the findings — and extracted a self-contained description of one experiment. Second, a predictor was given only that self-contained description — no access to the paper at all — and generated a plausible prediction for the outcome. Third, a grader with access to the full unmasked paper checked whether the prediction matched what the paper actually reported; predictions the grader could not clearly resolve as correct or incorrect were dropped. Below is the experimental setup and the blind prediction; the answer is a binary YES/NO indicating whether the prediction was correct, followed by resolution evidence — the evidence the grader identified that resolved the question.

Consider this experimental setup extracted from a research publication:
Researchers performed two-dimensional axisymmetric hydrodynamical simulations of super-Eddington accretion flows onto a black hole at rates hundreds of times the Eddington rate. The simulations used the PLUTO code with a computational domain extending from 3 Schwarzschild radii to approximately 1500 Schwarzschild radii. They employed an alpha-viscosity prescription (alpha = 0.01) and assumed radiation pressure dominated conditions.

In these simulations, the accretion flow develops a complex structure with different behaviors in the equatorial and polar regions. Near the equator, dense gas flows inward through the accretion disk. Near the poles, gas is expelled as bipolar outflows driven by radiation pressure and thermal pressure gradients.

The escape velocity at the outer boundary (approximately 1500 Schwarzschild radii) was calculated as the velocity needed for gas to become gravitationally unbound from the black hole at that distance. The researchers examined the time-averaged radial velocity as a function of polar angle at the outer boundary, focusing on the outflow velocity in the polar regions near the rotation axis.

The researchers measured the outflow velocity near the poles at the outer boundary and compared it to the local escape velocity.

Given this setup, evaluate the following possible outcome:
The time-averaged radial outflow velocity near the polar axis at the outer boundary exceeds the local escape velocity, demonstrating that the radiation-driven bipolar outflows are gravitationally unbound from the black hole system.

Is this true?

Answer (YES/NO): YES